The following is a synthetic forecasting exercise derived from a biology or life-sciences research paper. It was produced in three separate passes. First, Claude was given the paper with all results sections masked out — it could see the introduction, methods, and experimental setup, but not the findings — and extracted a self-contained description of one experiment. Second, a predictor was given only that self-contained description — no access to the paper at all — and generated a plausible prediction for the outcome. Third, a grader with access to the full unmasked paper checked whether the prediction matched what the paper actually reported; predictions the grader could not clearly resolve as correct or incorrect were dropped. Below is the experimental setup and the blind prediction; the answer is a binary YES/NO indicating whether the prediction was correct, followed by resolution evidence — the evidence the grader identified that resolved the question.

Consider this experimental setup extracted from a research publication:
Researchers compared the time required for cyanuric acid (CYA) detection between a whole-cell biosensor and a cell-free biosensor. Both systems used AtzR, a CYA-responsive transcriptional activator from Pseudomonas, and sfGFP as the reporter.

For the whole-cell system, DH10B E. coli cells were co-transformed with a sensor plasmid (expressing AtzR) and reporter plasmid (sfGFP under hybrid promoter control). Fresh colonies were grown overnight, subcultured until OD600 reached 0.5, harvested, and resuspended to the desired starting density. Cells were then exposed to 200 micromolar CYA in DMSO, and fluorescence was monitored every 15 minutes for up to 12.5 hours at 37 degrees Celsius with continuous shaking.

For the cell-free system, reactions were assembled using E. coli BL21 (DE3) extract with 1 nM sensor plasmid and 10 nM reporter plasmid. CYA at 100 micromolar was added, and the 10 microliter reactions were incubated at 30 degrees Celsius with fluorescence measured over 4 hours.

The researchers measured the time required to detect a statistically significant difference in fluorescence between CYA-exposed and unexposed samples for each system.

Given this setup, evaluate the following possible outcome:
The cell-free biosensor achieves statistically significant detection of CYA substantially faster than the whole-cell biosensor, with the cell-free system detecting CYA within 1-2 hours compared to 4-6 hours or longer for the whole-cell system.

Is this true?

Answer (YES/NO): NO